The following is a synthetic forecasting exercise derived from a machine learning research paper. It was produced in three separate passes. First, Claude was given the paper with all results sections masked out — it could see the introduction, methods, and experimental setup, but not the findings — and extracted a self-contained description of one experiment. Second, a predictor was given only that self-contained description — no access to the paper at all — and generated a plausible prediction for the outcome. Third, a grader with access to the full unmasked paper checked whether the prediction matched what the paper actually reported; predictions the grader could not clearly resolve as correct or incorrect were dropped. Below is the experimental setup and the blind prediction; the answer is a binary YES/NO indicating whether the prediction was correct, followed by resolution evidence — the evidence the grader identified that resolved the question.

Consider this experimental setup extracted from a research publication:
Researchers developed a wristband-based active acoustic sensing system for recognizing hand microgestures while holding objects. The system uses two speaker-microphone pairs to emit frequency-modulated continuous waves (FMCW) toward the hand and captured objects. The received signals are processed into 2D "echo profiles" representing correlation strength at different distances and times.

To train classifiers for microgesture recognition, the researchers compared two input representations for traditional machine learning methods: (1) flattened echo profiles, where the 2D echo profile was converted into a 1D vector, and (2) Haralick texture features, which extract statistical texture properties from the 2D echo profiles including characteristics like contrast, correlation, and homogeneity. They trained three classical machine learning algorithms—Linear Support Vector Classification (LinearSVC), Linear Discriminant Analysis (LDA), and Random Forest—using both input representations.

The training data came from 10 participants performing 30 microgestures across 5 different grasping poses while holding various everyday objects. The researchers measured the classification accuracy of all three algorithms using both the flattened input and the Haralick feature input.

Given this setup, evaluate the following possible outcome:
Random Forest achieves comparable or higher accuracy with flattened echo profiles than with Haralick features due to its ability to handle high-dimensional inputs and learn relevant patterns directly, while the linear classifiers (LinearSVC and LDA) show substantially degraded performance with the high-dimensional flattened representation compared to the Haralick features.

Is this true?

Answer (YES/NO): NO